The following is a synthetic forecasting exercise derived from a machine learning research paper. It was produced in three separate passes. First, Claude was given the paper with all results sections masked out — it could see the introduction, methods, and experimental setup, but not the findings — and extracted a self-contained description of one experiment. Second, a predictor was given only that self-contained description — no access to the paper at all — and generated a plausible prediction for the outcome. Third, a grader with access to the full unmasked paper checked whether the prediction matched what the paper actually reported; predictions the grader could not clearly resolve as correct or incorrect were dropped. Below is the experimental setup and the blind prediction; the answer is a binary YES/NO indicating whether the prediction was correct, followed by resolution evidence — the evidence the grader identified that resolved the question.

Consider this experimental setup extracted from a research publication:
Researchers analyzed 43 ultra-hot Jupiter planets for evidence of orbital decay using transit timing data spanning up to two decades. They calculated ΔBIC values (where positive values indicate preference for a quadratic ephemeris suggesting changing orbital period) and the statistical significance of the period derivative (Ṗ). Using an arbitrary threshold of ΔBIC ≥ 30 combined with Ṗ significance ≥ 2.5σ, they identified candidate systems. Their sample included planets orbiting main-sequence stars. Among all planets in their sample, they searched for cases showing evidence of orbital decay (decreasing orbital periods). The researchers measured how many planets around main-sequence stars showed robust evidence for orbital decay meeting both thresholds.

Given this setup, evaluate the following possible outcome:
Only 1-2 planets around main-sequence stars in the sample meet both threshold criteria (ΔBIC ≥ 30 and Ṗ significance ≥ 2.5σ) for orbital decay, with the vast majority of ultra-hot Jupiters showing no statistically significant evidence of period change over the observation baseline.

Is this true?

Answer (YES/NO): YES